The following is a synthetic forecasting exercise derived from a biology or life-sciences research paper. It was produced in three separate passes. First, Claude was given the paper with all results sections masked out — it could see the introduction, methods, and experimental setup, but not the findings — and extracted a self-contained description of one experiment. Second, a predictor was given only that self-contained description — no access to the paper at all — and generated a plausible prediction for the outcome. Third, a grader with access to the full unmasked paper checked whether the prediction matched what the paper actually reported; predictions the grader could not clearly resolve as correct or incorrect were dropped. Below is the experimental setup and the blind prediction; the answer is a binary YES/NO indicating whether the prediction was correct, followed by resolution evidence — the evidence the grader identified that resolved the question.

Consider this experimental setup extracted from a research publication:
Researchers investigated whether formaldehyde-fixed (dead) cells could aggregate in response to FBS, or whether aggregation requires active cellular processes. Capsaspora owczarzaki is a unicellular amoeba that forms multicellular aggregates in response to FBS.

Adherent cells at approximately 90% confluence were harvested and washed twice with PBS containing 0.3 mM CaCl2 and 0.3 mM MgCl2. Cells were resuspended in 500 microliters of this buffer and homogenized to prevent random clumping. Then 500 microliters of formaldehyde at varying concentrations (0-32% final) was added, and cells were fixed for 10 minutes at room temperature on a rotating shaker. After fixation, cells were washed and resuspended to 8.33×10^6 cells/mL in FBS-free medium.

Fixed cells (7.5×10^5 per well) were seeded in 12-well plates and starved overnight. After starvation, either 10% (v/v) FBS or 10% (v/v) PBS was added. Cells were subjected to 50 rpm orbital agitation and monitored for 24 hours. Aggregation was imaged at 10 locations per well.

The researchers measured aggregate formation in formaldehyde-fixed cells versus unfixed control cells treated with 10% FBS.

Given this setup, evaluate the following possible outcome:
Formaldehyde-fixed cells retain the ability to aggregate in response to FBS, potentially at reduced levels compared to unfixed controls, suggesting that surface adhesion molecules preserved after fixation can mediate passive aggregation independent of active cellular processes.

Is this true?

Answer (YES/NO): NO